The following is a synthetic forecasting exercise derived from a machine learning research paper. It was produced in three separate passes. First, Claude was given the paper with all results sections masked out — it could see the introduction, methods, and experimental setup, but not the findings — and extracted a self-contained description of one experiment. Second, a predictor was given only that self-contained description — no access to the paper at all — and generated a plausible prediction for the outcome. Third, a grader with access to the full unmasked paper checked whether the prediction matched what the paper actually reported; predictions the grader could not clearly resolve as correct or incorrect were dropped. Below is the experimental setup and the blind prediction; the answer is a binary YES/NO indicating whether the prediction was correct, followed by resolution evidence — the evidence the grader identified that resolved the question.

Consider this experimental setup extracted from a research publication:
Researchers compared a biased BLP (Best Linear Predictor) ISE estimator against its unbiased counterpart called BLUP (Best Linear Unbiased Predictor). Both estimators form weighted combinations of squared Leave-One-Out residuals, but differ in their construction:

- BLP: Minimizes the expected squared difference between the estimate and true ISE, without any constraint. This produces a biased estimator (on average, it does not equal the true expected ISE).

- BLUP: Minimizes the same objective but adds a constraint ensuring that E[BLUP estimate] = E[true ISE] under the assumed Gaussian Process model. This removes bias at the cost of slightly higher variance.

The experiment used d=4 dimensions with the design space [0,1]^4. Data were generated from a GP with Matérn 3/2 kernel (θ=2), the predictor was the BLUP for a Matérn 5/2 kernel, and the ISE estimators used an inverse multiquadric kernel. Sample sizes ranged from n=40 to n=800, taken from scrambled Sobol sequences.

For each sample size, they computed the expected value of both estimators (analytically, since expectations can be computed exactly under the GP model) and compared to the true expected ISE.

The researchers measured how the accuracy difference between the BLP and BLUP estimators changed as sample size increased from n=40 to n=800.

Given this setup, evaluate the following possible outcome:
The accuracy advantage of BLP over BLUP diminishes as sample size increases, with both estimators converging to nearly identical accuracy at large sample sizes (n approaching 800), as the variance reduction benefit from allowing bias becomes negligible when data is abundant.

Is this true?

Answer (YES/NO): NO